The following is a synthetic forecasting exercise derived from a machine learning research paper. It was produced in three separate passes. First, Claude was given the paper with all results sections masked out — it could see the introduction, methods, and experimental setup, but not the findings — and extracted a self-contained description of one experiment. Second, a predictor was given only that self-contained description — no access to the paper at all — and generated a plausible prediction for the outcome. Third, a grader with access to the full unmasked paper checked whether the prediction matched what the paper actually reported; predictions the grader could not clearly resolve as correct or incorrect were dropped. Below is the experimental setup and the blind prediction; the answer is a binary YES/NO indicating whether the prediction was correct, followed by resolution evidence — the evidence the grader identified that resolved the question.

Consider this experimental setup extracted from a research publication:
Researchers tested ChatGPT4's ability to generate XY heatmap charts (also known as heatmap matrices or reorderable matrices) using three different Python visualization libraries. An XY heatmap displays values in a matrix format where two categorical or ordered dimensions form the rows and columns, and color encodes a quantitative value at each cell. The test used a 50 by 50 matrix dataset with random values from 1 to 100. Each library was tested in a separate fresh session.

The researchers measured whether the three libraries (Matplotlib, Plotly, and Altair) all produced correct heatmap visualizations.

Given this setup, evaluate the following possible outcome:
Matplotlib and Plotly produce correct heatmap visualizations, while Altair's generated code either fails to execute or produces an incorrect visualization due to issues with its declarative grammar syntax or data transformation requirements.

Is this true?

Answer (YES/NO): NO